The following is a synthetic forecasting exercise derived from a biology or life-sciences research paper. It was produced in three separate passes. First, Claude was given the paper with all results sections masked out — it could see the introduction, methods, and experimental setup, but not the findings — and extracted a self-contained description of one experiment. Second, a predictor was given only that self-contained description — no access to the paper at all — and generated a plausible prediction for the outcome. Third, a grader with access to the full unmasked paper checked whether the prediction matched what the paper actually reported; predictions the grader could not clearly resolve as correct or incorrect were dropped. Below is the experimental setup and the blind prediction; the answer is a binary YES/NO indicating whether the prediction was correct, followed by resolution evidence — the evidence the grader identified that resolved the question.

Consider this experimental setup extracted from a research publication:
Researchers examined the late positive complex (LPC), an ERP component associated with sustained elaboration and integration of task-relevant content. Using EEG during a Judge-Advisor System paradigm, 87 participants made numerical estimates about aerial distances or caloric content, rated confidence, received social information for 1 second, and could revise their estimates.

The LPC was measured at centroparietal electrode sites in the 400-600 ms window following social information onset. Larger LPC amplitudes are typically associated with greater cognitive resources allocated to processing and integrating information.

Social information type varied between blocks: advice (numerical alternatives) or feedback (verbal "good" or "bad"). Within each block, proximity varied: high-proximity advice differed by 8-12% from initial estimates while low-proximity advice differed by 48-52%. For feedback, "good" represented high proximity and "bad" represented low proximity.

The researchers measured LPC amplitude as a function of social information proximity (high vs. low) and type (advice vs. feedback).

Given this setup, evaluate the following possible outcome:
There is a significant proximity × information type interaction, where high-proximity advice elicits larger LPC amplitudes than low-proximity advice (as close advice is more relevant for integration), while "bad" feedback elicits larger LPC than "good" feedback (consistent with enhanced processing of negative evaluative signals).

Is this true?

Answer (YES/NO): NO